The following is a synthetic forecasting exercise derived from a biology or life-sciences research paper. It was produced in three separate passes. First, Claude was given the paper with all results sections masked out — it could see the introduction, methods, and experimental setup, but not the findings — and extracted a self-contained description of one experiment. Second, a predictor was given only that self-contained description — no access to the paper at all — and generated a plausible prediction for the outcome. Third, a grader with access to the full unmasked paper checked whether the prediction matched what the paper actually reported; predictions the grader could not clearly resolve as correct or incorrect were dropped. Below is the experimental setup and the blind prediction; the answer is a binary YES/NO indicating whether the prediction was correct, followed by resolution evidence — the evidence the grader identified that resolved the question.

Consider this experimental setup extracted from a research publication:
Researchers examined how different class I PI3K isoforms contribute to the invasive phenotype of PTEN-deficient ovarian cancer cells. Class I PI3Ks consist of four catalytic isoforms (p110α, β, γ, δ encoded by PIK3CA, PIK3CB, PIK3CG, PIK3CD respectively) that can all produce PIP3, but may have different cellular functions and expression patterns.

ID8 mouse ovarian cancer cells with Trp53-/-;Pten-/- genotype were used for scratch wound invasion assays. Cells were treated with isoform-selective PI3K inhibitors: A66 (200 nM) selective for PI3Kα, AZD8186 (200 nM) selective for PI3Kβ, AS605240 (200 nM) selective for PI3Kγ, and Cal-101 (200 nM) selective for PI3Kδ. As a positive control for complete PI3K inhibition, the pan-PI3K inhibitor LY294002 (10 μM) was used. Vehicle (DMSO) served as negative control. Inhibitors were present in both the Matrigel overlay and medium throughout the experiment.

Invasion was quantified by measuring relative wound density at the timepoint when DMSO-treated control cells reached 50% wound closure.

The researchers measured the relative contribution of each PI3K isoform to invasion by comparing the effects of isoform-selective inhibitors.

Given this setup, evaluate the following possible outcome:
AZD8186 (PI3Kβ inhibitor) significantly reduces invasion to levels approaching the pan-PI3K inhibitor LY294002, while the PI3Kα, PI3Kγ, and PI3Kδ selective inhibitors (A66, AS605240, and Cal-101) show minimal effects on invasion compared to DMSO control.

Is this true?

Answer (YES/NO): NO